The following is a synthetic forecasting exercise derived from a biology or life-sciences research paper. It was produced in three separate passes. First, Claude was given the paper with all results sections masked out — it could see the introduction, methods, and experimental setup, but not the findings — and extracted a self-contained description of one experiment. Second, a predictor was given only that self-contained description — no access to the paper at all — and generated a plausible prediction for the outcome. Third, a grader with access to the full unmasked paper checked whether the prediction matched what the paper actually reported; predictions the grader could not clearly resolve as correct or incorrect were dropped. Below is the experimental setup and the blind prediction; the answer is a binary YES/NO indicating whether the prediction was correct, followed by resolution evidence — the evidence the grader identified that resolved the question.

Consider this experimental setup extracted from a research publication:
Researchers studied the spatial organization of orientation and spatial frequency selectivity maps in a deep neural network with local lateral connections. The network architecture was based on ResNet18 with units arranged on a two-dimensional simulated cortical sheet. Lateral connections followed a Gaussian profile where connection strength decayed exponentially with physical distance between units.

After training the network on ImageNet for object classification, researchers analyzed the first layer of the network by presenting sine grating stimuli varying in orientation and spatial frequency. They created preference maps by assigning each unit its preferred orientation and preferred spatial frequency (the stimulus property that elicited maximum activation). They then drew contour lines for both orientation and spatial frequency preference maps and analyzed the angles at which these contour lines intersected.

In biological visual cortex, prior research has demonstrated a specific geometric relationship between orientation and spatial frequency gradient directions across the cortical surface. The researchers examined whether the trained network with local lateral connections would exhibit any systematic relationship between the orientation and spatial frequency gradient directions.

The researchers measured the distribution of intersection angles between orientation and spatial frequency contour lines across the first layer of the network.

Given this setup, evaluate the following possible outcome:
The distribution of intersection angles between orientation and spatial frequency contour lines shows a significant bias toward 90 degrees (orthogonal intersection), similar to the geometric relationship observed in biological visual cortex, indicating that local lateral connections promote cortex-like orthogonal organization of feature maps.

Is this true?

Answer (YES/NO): YES